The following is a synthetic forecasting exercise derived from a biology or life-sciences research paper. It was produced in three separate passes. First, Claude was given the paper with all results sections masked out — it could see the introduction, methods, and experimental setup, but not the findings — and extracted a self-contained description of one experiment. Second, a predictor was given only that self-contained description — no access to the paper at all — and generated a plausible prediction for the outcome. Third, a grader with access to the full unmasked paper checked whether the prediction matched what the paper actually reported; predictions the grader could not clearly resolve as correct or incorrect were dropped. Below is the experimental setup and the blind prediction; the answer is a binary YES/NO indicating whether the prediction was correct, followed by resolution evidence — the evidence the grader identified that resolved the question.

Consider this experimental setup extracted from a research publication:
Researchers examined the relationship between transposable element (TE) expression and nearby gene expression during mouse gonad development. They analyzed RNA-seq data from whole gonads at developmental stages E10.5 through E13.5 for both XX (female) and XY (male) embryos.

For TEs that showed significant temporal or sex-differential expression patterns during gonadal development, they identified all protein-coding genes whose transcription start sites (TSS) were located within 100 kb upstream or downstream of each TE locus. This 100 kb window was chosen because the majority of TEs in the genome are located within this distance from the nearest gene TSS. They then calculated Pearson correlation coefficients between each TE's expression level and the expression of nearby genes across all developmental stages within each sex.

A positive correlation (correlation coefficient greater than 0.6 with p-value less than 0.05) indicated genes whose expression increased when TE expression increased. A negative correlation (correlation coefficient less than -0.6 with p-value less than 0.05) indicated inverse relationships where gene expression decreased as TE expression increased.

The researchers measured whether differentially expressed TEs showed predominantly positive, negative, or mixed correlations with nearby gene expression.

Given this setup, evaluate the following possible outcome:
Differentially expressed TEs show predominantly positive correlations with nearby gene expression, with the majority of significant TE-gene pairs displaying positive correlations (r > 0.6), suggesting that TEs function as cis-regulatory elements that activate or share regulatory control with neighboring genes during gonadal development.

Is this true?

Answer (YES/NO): YES